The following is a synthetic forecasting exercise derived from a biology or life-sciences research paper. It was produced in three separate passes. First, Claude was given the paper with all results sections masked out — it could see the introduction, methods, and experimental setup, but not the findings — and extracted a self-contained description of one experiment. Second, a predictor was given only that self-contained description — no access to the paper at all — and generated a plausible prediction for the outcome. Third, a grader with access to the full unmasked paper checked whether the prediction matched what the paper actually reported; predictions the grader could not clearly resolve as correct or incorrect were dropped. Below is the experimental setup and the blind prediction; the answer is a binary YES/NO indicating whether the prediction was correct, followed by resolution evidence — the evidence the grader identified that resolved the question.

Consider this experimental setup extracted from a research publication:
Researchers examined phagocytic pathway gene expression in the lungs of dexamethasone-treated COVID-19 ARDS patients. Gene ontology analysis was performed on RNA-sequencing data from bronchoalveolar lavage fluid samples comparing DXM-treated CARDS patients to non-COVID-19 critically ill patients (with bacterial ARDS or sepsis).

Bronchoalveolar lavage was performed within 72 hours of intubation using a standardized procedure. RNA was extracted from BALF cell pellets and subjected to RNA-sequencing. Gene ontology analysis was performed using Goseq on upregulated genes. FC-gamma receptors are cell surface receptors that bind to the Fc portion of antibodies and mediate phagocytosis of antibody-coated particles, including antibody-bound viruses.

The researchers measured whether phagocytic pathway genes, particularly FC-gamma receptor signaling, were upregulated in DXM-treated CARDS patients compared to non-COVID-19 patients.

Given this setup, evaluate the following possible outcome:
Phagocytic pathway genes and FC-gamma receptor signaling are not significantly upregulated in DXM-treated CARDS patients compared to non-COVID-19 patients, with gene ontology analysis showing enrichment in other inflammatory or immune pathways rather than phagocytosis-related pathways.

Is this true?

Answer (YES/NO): NO